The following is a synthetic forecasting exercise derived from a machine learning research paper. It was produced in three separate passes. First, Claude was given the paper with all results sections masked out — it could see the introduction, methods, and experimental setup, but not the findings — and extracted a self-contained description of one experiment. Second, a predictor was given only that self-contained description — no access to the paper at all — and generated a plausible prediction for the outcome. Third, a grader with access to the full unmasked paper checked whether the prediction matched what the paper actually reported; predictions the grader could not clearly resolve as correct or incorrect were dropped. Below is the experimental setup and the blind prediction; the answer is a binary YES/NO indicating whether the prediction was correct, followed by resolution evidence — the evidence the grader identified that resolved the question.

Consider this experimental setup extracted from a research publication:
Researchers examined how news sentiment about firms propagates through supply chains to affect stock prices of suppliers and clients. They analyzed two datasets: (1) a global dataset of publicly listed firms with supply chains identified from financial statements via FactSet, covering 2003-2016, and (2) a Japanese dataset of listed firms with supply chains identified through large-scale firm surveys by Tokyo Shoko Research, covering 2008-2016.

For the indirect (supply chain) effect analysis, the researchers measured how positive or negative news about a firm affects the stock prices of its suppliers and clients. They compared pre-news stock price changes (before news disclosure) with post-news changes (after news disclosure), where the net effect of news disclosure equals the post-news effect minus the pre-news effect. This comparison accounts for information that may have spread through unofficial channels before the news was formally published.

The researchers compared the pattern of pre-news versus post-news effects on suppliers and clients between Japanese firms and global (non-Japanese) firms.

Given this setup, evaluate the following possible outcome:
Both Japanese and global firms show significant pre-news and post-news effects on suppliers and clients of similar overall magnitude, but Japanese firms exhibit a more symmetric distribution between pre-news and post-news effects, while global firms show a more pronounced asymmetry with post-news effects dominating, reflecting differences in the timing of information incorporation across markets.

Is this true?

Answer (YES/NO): NO